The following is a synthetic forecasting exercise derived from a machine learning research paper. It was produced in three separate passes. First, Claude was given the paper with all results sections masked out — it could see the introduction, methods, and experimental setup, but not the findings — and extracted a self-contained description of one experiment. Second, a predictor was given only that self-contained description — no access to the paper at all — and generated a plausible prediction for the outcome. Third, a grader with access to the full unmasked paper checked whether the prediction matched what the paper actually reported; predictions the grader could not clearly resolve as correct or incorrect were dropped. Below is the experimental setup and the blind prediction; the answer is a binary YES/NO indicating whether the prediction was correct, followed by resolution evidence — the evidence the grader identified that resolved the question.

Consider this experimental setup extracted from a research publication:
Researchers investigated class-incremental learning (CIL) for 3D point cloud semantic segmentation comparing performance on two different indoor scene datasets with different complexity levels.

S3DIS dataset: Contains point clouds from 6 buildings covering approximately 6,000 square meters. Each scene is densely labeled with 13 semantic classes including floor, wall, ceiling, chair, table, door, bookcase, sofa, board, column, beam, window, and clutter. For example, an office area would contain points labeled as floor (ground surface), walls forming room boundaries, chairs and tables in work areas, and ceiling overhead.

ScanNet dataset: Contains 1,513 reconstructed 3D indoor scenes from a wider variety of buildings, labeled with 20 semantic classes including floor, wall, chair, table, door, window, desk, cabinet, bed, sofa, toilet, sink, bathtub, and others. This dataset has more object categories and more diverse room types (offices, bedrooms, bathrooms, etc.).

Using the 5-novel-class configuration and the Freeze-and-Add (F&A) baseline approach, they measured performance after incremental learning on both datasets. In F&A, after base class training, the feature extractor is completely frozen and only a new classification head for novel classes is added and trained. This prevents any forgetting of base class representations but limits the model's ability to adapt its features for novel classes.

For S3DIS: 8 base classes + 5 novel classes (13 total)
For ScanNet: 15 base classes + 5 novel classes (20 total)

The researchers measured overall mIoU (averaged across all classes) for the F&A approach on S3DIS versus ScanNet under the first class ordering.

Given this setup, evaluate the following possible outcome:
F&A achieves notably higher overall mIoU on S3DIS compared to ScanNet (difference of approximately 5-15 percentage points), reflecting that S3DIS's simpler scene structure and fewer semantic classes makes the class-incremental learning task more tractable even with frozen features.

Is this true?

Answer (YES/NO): NO